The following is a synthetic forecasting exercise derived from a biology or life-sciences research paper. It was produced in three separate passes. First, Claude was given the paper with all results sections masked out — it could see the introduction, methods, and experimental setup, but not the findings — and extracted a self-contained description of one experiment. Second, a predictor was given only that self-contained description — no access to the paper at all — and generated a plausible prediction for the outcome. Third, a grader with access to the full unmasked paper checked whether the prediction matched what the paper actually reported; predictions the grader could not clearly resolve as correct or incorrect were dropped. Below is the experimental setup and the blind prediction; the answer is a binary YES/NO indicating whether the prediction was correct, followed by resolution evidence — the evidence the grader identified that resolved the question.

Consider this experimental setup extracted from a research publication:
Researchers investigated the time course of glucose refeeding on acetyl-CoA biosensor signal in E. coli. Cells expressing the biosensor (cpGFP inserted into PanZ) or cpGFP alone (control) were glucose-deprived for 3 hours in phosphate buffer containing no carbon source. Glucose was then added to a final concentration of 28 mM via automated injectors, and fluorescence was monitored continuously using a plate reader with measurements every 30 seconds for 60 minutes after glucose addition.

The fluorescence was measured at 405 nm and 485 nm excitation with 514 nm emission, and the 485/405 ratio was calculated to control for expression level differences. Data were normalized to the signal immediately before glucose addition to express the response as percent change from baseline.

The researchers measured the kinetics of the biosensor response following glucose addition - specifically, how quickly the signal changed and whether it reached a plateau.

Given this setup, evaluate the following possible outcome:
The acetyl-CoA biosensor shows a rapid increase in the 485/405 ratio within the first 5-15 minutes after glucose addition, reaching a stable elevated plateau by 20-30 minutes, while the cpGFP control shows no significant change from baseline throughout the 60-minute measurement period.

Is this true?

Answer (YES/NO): NO